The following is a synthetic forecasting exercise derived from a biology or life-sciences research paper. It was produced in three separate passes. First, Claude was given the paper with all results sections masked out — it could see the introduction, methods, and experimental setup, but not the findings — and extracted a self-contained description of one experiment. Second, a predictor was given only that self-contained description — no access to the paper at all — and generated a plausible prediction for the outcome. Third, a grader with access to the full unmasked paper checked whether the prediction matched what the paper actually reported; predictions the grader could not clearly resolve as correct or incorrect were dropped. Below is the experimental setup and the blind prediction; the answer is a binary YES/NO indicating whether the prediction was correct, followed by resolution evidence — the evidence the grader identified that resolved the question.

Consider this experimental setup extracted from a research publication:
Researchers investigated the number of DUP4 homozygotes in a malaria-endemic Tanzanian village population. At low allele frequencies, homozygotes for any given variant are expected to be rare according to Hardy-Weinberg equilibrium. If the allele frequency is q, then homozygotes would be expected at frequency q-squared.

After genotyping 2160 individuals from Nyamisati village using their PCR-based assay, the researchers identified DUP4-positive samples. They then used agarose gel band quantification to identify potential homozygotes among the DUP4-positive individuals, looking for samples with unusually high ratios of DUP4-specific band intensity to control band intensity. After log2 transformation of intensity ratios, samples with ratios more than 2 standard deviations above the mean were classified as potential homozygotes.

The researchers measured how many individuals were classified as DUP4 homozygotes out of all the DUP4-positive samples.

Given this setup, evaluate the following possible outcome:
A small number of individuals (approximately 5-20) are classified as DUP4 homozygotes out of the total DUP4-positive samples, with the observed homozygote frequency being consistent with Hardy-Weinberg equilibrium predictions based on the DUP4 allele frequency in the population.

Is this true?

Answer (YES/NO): NO